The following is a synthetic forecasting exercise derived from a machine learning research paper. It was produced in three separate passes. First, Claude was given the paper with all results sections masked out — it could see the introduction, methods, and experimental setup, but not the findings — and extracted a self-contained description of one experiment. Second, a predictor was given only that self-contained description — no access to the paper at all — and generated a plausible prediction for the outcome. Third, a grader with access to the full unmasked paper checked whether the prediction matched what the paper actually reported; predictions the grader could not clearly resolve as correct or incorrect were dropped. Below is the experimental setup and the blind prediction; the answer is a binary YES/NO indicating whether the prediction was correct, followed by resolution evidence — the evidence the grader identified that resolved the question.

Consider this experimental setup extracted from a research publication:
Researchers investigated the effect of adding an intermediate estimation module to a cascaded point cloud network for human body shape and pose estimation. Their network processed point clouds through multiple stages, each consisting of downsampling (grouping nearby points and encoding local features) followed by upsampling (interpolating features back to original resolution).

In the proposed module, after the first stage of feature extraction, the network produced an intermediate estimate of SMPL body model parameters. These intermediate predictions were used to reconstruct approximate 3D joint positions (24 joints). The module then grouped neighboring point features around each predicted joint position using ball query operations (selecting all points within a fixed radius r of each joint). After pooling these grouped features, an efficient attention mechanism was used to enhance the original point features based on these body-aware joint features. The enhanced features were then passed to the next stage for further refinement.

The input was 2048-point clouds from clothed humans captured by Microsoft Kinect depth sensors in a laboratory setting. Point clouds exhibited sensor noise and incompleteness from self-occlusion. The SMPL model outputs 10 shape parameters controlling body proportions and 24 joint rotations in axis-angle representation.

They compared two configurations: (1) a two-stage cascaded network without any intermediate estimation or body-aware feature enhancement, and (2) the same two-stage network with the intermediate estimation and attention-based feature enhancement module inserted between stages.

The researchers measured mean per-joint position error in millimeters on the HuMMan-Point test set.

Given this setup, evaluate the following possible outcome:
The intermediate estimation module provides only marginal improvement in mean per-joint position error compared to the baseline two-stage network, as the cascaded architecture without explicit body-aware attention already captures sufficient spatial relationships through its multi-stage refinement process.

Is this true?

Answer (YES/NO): NO